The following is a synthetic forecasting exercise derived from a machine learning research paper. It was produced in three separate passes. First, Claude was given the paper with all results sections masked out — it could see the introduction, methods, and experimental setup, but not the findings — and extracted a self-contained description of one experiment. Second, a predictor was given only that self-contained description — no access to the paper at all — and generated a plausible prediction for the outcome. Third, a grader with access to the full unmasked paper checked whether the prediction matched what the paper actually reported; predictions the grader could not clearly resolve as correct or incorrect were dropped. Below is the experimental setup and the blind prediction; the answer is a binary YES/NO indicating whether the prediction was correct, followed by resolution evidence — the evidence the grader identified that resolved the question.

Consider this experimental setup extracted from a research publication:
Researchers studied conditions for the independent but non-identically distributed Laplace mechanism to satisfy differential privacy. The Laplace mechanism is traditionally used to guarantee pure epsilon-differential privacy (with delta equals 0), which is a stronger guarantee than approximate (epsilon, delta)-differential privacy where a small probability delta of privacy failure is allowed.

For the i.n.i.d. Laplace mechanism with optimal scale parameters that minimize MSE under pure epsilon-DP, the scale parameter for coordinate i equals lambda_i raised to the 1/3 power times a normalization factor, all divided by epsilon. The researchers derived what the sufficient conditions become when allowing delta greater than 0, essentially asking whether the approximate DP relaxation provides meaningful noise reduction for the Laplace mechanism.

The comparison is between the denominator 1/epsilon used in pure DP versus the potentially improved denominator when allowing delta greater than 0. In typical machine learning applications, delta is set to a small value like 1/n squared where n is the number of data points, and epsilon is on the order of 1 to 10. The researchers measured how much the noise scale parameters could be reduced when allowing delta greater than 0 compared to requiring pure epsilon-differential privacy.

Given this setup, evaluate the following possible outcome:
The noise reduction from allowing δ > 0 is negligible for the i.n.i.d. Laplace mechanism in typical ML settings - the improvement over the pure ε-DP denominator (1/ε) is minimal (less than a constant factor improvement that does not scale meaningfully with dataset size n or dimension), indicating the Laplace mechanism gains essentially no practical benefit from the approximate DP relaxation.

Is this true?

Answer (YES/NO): YES